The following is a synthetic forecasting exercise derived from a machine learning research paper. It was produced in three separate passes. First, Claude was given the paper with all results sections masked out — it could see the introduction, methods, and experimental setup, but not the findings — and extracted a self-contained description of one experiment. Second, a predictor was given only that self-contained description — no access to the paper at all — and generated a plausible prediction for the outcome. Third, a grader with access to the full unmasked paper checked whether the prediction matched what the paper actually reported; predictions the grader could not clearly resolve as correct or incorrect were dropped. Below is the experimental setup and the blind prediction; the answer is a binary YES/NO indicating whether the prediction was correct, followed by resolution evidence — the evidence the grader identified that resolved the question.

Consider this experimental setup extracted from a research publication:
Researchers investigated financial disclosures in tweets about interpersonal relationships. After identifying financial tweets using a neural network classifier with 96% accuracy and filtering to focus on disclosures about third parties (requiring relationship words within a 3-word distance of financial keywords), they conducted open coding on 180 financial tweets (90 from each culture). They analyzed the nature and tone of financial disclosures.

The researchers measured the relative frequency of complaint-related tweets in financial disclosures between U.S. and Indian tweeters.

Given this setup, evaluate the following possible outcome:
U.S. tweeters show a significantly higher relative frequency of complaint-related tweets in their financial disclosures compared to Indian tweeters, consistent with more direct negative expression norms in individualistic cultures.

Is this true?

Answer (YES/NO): NO